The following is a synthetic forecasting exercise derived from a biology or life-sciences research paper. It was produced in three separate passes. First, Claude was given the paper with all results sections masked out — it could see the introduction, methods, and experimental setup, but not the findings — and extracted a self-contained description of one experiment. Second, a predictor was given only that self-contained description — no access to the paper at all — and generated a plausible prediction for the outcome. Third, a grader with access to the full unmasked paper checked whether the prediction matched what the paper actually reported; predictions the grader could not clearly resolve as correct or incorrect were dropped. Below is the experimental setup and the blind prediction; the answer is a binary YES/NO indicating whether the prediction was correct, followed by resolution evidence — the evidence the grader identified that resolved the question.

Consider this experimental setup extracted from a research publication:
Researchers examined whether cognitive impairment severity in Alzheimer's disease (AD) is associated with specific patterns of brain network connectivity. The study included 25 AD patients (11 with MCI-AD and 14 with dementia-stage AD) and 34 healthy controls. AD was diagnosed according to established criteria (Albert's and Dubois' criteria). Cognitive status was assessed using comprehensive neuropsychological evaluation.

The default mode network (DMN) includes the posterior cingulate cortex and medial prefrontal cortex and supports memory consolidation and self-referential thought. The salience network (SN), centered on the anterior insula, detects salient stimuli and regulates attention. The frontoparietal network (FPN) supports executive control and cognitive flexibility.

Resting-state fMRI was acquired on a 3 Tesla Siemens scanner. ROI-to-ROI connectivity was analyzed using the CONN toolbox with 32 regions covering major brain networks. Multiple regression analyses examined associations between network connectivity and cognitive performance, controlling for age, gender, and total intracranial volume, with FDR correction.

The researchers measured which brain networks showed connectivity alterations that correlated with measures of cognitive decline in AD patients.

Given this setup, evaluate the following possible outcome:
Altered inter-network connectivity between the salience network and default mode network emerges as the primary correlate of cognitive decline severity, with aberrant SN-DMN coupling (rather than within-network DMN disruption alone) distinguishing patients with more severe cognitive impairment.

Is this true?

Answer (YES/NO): NO